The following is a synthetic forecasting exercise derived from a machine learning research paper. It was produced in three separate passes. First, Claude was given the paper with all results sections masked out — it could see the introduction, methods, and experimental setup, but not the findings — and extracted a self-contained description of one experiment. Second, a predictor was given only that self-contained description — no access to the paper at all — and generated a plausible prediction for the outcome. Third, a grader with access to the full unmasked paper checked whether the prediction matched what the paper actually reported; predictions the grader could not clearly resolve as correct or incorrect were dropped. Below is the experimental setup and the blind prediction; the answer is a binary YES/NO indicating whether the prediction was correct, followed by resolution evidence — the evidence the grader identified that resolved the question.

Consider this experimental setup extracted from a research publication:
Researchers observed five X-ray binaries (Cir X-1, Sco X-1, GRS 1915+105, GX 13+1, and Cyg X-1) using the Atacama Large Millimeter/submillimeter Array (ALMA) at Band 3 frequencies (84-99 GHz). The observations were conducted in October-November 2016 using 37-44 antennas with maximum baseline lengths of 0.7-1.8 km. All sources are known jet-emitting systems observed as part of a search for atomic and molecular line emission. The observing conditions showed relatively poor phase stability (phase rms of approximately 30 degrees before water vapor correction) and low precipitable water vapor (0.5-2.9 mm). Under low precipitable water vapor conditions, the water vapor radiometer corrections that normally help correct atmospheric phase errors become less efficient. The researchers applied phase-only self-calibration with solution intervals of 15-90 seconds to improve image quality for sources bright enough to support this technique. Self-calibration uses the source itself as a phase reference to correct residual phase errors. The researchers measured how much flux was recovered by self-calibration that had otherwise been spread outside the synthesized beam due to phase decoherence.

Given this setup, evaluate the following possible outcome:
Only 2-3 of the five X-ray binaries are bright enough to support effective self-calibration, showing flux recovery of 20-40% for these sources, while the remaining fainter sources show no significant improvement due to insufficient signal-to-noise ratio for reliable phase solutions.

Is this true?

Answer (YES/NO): NO